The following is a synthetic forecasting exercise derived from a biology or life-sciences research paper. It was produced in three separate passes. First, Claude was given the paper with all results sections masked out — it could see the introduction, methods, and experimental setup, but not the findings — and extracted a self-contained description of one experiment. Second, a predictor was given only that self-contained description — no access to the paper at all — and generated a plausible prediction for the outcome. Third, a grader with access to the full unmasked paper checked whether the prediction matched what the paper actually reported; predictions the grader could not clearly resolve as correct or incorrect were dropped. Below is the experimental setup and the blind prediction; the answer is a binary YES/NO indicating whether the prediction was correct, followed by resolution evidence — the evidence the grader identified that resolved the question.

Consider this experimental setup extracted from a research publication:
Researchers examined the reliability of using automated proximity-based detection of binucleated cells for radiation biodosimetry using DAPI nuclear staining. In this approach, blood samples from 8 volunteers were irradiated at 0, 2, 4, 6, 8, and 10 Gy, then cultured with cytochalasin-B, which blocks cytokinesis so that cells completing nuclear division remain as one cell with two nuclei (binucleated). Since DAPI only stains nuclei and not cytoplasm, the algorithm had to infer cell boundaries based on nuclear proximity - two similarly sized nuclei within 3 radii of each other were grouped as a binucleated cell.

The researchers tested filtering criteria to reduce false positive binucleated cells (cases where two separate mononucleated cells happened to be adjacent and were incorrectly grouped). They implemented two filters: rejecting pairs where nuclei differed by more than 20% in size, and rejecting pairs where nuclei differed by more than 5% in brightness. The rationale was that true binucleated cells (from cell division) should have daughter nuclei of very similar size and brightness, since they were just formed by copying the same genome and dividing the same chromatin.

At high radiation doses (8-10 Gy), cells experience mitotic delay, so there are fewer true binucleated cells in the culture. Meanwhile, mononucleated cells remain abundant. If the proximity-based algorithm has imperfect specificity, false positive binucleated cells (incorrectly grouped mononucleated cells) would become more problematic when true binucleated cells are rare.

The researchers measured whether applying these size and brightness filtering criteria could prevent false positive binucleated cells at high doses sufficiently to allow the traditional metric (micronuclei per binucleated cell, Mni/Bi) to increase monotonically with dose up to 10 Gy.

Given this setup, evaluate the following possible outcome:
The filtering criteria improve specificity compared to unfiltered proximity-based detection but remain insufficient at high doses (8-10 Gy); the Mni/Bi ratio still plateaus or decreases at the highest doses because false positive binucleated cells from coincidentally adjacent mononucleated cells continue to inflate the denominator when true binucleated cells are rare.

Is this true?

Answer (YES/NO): YES